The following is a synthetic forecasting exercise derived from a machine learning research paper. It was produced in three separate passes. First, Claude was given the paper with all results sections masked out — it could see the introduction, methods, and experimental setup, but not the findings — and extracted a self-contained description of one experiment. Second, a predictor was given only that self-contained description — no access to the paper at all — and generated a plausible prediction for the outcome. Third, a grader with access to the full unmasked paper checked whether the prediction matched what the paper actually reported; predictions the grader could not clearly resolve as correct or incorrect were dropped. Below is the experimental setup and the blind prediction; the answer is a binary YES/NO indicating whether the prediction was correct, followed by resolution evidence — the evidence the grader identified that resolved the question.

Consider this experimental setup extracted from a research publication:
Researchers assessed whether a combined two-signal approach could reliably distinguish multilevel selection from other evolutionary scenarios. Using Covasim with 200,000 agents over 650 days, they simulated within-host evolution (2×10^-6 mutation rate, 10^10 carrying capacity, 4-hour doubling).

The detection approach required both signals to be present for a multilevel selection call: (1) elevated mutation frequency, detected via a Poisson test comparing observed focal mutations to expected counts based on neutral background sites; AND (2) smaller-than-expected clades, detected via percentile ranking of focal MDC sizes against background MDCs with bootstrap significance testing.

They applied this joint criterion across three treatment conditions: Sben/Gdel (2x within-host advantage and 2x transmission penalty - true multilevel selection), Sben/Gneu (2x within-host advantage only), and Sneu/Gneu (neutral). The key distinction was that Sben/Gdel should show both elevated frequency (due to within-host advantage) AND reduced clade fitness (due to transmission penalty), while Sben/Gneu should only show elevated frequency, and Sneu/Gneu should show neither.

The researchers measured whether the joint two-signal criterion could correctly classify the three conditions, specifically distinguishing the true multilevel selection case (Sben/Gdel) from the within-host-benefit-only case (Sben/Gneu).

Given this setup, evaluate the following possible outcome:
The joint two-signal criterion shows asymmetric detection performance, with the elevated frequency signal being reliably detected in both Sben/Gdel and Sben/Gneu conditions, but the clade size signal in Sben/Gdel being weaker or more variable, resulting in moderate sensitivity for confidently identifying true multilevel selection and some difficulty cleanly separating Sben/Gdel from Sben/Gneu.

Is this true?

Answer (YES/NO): NO